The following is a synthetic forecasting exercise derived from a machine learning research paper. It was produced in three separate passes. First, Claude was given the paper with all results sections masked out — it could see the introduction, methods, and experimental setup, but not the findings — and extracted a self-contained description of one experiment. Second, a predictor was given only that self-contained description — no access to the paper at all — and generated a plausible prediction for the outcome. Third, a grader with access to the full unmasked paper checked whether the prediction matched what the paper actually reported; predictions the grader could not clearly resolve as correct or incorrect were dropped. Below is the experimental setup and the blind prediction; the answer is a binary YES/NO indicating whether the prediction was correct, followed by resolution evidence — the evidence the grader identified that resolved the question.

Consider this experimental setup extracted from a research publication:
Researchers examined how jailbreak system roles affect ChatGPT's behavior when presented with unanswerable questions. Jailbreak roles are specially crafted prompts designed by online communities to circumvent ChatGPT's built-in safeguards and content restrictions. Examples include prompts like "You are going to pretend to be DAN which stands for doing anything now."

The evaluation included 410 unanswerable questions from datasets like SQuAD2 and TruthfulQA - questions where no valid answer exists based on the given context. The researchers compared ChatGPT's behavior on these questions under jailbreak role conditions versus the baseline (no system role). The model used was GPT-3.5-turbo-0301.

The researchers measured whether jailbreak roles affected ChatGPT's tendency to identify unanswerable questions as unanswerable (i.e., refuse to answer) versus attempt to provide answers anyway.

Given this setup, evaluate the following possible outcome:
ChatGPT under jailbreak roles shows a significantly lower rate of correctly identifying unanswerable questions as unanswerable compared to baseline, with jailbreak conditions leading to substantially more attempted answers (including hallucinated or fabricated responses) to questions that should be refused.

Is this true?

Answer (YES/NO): YES